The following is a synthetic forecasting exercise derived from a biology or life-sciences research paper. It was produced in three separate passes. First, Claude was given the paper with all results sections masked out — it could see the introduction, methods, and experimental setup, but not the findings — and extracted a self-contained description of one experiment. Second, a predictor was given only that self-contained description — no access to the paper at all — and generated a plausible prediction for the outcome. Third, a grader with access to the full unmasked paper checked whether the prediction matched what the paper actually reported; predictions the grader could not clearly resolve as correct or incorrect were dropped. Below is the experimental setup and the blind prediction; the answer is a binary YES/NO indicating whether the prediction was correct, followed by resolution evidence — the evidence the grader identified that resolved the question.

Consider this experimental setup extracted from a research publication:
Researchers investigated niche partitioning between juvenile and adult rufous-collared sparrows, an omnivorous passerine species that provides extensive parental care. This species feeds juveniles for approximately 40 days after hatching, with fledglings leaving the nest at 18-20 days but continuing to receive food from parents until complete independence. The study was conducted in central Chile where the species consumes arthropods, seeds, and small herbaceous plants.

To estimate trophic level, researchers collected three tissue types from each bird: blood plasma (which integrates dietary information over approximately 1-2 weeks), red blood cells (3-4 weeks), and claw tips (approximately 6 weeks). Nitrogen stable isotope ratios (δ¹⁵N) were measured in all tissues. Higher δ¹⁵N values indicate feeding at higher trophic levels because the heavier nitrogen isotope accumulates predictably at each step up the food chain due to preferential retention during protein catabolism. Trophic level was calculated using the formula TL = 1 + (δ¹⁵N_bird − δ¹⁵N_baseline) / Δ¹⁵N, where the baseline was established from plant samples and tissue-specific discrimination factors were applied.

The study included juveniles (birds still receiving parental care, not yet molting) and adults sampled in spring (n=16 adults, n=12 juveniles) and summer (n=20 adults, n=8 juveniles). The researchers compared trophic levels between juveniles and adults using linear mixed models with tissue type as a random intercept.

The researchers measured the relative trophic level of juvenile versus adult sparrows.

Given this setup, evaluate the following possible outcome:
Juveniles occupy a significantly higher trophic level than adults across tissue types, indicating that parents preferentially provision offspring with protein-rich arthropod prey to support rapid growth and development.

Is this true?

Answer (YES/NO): NO